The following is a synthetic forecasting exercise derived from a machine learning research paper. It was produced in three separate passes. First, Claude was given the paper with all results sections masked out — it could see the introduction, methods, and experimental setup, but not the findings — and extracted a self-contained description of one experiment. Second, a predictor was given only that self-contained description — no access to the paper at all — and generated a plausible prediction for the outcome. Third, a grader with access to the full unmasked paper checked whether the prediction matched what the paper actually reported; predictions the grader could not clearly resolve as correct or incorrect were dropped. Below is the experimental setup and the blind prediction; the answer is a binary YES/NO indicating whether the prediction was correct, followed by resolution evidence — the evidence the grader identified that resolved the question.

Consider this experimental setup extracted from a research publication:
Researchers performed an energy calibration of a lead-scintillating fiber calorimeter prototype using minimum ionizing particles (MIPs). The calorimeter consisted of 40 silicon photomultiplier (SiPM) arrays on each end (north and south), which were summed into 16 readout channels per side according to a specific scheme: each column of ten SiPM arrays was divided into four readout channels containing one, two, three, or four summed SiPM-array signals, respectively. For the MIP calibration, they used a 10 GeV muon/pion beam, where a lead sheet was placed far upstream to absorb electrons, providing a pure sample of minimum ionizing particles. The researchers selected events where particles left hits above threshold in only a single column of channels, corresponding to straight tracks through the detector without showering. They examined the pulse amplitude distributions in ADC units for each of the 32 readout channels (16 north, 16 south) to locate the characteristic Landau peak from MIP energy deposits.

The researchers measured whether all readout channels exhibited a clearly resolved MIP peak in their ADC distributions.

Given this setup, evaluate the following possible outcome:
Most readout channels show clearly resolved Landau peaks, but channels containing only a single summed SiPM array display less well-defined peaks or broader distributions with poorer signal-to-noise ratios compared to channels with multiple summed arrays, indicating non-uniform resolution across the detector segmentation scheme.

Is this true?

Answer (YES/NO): NO